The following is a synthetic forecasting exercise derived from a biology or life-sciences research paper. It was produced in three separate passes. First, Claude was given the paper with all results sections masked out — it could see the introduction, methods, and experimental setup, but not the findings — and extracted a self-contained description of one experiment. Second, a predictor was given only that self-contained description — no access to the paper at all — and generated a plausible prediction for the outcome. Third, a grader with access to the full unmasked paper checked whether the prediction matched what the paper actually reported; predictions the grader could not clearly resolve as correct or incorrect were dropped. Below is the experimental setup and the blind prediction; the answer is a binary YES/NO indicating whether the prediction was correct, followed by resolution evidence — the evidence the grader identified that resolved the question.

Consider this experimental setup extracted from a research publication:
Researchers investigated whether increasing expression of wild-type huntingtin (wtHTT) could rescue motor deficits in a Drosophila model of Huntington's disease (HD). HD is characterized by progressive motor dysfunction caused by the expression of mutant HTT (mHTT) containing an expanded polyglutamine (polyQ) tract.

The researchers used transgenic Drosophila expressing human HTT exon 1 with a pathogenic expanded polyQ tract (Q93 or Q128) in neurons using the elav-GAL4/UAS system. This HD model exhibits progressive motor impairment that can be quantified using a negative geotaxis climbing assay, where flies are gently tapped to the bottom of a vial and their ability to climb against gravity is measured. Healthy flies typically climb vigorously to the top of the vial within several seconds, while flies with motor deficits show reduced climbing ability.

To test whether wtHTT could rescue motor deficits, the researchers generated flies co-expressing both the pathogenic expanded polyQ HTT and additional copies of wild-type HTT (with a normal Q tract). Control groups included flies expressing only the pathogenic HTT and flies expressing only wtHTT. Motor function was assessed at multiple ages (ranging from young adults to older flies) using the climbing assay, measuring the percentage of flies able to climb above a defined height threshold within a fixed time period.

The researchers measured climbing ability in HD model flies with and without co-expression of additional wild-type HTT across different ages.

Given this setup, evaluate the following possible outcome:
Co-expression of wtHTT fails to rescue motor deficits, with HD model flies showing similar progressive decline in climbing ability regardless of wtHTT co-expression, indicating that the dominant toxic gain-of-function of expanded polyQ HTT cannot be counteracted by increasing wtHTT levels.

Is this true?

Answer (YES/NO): NO